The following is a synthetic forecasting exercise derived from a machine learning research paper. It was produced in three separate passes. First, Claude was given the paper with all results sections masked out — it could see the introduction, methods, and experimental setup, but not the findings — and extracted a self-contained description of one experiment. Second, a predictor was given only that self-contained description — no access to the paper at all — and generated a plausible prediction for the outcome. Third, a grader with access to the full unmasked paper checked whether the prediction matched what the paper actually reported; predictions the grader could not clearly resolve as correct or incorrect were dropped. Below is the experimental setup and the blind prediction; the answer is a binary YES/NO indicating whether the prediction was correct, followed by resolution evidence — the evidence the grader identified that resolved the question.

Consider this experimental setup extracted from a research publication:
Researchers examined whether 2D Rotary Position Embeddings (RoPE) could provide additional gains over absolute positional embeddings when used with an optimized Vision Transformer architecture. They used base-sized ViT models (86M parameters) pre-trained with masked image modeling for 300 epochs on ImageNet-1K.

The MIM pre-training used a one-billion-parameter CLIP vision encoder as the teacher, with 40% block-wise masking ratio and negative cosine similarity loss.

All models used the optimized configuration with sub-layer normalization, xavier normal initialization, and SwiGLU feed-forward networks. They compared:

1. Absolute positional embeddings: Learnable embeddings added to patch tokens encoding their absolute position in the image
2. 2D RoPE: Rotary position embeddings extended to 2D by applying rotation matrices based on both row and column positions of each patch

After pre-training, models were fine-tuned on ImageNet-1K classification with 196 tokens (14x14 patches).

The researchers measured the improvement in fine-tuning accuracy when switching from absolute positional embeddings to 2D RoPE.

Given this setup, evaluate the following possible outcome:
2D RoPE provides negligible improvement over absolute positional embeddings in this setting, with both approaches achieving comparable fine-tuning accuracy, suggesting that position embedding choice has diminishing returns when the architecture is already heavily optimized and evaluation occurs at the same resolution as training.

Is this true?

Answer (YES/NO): NO